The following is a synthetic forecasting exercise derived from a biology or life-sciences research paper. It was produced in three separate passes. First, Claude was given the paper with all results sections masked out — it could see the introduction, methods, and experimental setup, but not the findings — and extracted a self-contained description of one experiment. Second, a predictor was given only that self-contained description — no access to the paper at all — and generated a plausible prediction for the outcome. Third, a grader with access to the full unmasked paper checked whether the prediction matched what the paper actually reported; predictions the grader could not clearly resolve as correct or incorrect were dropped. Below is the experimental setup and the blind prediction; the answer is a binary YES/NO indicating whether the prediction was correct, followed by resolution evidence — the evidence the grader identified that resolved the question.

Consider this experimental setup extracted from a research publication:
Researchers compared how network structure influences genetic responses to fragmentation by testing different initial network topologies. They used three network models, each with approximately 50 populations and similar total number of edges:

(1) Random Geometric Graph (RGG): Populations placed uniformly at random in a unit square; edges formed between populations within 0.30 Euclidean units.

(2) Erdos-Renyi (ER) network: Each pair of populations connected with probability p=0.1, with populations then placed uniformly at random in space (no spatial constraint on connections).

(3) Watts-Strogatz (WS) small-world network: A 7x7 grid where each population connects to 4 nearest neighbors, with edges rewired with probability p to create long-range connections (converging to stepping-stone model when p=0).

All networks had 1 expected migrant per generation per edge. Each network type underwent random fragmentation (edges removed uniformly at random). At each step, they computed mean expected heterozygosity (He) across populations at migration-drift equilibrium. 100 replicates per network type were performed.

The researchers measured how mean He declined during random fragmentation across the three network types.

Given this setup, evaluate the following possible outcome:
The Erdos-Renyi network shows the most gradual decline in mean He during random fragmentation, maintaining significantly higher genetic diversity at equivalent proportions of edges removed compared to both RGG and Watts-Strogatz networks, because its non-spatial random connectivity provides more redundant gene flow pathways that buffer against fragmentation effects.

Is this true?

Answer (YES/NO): NO